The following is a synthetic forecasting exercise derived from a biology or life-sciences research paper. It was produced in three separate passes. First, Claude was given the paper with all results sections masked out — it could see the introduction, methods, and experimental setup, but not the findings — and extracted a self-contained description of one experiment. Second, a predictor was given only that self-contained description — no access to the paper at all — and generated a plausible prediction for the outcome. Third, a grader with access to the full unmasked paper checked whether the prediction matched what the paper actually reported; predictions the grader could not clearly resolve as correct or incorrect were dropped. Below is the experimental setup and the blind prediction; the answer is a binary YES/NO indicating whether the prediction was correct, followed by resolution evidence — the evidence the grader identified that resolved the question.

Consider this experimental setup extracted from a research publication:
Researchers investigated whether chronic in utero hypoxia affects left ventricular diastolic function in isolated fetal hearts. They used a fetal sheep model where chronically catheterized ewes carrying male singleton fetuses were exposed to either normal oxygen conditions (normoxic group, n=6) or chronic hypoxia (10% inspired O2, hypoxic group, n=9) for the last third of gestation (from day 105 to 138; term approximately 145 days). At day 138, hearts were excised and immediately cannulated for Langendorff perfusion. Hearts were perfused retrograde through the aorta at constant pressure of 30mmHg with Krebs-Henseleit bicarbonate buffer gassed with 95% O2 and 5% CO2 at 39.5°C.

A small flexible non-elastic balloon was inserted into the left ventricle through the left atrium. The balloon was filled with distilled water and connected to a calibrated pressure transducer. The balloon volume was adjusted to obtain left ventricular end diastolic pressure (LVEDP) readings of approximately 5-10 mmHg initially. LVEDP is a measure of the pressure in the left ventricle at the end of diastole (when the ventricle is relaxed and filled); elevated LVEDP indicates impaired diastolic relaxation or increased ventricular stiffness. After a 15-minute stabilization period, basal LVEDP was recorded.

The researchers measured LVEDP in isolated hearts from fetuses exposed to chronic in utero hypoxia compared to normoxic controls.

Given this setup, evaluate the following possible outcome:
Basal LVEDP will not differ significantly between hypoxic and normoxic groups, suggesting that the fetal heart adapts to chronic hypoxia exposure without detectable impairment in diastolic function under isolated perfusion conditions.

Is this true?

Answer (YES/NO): NO